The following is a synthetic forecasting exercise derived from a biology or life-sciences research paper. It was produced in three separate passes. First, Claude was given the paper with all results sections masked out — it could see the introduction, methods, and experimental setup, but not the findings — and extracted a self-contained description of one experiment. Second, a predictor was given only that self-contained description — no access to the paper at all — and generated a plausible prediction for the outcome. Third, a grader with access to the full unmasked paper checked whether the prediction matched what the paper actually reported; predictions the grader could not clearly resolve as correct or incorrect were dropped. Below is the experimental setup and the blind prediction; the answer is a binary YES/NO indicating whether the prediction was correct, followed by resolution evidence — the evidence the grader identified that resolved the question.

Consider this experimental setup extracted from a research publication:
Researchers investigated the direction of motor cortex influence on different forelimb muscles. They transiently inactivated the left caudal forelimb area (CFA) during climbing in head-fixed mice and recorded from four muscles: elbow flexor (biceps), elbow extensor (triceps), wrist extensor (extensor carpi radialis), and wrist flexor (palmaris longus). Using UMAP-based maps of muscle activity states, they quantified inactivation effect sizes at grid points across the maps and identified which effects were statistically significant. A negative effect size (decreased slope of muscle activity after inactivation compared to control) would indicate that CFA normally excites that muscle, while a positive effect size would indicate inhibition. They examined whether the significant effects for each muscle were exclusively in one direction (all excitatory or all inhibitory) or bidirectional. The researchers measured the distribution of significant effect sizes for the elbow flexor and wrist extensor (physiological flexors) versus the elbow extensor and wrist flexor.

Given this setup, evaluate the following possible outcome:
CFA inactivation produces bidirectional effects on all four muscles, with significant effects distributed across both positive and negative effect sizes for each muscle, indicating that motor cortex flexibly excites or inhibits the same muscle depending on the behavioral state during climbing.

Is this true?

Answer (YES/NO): NO